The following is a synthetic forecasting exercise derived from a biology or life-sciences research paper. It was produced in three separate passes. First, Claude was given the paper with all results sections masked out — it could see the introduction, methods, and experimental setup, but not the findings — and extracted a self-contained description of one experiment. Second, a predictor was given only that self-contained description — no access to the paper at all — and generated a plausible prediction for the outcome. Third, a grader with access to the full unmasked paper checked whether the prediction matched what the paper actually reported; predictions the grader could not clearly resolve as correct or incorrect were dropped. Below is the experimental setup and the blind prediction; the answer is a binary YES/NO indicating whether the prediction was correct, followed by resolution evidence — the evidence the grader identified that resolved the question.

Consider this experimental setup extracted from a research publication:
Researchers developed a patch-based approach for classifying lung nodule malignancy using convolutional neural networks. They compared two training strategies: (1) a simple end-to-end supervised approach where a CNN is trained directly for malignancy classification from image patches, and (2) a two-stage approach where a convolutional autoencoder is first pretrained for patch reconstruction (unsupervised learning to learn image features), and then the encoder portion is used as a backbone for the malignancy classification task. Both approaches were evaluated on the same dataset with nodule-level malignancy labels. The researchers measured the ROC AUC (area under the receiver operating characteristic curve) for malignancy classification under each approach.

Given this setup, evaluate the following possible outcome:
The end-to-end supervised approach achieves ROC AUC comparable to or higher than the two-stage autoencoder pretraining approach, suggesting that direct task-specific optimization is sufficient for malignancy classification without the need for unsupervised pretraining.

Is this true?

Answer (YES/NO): NO